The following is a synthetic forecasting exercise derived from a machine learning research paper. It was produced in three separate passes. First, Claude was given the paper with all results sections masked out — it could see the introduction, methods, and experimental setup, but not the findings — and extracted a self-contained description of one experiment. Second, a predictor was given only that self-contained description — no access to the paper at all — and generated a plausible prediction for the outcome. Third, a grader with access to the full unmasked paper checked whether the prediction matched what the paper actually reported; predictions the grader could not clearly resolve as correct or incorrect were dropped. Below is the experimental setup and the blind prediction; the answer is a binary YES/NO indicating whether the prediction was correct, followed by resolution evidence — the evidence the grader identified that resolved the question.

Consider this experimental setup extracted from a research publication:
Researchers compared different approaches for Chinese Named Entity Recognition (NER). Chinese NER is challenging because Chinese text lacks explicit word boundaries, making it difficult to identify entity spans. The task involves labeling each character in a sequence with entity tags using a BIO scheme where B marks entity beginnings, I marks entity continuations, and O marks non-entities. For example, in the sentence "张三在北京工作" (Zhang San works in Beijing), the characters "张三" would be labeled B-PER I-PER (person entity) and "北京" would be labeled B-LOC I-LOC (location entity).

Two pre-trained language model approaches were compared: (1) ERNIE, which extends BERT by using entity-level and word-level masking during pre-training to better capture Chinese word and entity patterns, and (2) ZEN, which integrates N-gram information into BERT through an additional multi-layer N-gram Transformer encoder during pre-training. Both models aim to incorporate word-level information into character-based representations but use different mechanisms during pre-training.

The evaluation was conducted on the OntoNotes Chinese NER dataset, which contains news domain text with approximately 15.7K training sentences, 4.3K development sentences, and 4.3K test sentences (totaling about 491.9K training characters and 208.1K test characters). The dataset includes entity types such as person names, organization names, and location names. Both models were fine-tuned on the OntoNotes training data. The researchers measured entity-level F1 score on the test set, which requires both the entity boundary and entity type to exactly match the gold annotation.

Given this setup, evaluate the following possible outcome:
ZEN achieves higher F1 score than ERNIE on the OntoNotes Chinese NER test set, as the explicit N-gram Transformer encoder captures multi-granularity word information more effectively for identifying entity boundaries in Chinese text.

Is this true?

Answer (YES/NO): YES